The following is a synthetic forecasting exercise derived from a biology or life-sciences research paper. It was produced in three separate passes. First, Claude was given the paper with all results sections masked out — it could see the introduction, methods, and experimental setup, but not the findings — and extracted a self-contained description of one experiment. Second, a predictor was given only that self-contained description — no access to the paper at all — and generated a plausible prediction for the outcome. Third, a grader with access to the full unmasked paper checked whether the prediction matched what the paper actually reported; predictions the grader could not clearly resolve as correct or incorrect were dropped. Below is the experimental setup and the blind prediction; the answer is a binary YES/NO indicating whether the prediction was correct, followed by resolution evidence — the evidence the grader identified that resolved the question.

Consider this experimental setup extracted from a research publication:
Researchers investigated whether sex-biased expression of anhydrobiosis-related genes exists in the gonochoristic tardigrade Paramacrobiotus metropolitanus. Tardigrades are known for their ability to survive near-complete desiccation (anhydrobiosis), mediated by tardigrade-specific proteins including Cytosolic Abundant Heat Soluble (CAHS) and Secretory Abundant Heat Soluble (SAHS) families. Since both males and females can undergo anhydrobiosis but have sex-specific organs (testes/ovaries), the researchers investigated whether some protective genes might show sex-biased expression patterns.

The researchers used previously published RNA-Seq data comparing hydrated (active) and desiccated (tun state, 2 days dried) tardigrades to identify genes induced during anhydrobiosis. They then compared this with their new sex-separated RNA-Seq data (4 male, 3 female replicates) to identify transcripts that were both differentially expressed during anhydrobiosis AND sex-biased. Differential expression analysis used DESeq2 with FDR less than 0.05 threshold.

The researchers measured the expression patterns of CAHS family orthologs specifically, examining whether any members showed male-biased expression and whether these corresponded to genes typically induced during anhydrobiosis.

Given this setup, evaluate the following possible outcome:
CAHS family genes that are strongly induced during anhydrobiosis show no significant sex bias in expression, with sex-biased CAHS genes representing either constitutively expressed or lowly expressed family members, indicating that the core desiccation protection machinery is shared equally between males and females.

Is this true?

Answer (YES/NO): YES